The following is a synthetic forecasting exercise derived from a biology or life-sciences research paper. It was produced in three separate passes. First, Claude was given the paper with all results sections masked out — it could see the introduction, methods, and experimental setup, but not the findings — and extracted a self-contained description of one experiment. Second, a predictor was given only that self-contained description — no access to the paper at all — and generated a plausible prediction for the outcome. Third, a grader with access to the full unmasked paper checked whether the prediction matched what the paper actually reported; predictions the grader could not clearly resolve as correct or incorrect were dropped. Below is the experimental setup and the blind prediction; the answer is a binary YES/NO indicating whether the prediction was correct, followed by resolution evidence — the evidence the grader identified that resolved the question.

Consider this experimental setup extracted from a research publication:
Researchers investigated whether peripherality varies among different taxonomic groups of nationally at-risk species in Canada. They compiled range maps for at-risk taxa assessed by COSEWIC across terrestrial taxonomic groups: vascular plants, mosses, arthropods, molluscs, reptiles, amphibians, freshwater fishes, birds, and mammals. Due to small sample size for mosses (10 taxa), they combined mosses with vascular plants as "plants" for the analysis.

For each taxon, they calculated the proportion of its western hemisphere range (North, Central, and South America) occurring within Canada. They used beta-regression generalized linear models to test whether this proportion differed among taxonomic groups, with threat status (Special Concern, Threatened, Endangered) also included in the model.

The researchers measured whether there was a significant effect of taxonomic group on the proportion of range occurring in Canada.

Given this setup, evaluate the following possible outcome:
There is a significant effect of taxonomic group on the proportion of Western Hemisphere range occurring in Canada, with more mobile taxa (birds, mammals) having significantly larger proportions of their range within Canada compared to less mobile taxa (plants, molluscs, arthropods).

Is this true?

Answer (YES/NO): NO